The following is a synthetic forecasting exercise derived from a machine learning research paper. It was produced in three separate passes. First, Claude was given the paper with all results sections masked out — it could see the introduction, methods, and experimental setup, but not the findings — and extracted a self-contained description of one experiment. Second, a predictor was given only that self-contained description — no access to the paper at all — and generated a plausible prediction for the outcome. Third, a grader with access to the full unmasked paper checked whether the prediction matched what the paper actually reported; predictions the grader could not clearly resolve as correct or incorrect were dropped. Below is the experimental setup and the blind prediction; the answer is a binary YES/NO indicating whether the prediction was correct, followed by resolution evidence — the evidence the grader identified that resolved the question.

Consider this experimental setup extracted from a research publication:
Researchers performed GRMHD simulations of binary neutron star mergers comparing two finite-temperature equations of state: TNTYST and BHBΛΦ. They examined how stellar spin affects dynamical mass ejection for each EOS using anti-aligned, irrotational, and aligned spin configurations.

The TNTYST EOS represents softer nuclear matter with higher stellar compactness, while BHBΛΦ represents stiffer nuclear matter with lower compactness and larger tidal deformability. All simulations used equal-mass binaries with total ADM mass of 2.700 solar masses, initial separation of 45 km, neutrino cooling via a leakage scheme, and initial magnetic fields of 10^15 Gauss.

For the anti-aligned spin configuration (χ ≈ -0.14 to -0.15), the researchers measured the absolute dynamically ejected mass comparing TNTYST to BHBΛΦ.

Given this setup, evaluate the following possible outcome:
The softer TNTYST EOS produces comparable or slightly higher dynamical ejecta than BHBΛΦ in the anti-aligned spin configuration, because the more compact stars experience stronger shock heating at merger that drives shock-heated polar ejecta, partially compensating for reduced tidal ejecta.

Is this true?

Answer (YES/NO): NO